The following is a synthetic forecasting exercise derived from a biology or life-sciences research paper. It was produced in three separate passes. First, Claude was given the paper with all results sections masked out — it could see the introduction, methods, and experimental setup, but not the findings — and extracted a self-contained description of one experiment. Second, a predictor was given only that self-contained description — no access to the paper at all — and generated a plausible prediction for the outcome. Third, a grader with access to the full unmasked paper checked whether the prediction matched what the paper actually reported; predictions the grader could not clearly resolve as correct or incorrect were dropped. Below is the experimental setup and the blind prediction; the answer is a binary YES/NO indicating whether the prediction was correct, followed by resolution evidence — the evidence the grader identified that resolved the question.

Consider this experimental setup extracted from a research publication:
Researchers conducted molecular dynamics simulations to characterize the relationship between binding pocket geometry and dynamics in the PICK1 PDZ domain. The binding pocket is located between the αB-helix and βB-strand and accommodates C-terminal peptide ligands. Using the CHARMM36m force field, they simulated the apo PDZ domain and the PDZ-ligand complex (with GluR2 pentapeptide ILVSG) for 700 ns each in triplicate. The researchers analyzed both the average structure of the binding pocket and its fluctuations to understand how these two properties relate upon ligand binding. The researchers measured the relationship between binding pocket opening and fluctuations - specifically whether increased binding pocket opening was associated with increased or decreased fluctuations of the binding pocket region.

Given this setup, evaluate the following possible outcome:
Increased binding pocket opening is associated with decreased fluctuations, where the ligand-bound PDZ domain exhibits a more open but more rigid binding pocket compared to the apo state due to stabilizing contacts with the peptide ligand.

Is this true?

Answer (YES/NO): YES